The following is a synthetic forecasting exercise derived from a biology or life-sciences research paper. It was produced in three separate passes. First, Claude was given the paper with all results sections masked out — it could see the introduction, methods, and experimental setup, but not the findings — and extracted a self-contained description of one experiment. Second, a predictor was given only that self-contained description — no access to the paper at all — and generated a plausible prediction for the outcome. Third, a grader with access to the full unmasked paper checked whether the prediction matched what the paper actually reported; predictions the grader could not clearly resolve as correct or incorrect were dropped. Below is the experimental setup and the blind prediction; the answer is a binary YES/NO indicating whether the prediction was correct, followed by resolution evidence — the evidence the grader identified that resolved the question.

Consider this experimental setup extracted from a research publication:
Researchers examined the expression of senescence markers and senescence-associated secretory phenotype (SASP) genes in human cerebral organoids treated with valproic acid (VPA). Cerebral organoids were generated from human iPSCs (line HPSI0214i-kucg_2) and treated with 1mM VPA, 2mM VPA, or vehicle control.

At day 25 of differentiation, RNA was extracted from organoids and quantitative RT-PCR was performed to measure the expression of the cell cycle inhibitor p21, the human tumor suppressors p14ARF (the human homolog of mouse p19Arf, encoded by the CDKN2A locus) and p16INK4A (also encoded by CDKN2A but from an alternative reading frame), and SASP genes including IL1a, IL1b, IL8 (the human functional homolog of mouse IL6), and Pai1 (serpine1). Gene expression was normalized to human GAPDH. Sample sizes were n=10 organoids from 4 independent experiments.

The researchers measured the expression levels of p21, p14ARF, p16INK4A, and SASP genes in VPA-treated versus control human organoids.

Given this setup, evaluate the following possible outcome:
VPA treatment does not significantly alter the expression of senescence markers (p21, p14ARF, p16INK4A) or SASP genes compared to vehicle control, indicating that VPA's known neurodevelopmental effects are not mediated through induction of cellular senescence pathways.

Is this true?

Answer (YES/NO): NO